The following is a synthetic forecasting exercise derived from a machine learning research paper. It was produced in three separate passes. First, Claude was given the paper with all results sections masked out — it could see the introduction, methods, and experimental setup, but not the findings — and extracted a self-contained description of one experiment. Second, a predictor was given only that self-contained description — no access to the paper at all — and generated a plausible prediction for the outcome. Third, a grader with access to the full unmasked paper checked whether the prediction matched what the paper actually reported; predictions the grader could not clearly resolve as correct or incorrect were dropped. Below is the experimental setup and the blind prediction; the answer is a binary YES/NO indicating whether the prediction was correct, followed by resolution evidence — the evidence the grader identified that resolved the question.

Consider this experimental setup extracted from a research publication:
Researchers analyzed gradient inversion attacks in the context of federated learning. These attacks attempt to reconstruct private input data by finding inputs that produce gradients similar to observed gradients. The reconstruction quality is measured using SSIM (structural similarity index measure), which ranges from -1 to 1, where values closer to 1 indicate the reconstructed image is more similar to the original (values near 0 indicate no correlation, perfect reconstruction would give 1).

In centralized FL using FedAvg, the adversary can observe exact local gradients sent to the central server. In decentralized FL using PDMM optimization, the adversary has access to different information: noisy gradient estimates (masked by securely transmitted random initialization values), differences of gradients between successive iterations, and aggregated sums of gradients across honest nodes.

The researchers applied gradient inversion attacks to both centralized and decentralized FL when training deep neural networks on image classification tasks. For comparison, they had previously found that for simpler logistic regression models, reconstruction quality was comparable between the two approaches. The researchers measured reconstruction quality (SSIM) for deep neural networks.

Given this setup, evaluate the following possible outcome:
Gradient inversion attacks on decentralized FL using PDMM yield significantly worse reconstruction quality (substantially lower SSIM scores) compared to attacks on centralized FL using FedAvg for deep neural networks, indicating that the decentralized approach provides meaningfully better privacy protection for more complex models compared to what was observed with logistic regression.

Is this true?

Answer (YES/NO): YES